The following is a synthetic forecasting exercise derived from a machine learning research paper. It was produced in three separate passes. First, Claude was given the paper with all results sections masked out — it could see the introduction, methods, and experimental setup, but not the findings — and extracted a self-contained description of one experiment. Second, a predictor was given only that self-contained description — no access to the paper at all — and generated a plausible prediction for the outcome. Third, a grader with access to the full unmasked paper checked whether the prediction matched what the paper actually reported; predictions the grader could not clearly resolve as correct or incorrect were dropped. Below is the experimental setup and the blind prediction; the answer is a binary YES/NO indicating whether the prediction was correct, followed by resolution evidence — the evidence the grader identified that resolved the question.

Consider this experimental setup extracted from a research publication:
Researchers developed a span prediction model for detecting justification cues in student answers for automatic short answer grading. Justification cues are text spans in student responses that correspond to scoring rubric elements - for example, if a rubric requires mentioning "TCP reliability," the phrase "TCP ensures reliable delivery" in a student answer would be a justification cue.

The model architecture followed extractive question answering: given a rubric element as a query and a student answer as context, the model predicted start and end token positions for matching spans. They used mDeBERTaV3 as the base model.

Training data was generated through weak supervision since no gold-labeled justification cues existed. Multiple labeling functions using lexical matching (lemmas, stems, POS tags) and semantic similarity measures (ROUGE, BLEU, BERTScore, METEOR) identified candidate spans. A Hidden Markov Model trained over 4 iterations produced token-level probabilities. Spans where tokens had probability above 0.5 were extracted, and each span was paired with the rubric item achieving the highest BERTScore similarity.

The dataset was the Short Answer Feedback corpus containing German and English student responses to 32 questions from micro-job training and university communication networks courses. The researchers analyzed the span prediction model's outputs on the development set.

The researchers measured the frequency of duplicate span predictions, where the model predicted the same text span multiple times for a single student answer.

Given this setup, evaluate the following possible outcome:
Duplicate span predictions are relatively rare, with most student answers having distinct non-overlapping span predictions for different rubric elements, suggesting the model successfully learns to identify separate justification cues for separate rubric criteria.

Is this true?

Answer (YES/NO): NO